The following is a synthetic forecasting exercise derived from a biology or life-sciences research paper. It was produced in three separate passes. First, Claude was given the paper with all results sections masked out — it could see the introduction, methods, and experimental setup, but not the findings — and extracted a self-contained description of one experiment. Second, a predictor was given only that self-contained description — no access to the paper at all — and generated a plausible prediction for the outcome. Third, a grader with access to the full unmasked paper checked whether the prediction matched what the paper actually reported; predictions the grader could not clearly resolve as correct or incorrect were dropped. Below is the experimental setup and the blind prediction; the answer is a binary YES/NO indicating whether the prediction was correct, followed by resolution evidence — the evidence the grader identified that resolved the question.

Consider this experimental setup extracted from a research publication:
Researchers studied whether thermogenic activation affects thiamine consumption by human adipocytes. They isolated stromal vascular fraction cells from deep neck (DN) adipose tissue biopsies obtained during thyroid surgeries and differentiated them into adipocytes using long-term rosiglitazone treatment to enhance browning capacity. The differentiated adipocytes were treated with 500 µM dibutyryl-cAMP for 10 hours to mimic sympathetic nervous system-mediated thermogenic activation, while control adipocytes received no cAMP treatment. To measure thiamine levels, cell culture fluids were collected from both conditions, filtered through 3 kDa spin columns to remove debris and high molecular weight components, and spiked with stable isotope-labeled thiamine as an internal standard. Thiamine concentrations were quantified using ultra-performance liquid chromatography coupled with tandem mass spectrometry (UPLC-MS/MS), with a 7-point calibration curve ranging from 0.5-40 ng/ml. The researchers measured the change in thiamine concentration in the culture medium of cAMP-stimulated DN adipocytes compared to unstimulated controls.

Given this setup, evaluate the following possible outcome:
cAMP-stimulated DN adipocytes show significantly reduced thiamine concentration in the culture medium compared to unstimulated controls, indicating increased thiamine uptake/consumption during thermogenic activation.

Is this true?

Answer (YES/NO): YES